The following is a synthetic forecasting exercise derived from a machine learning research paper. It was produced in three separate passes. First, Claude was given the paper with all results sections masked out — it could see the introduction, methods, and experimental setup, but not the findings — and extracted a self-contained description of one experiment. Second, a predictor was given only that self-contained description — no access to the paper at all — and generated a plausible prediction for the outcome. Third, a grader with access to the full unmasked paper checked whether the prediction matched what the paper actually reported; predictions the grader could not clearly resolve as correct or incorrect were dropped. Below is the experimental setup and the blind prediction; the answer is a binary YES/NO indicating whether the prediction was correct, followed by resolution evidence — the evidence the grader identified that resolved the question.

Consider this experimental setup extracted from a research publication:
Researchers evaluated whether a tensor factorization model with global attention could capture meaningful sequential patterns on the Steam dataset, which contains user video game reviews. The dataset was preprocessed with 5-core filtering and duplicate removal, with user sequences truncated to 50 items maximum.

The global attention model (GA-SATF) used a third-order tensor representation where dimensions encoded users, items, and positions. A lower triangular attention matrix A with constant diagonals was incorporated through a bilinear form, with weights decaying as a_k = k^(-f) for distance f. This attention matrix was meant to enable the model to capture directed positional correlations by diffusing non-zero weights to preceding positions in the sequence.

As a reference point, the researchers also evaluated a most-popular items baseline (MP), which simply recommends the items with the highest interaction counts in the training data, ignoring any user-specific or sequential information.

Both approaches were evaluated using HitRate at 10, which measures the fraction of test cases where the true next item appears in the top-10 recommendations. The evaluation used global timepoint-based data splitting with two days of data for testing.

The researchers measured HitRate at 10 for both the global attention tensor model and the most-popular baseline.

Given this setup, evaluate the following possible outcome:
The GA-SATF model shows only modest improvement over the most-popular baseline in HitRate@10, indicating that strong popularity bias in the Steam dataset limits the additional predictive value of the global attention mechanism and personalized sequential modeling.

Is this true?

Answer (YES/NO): NO